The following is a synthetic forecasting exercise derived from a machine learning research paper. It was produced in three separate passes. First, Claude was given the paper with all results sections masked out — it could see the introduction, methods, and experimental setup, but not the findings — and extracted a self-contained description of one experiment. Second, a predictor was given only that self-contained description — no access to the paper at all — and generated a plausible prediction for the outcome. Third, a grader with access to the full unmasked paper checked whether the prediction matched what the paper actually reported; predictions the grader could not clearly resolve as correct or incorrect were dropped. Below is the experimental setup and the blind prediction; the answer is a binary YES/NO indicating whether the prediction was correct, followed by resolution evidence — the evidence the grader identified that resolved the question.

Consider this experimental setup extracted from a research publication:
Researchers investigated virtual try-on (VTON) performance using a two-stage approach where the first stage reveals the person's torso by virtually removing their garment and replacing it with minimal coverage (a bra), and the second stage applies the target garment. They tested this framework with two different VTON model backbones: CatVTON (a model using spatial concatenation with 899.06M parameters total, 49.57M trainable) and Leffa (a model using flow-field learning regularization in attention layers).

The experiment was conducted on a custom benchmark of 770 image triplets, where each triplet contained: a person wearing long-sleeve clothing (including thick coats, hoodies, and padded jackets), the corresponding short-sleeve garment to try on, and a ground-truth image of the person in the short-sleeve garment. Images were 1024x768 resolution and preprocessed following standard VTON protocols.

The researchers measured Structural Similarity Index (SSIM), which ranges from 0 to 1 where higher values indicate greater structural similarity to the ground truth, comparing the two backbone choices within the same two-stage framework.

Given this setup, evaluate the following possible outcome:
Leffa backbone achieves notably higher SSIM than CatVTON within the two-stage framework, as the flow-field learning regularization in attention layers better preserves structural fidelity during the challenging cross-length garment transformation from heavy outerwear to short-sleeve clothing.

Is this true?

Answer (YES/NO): NO